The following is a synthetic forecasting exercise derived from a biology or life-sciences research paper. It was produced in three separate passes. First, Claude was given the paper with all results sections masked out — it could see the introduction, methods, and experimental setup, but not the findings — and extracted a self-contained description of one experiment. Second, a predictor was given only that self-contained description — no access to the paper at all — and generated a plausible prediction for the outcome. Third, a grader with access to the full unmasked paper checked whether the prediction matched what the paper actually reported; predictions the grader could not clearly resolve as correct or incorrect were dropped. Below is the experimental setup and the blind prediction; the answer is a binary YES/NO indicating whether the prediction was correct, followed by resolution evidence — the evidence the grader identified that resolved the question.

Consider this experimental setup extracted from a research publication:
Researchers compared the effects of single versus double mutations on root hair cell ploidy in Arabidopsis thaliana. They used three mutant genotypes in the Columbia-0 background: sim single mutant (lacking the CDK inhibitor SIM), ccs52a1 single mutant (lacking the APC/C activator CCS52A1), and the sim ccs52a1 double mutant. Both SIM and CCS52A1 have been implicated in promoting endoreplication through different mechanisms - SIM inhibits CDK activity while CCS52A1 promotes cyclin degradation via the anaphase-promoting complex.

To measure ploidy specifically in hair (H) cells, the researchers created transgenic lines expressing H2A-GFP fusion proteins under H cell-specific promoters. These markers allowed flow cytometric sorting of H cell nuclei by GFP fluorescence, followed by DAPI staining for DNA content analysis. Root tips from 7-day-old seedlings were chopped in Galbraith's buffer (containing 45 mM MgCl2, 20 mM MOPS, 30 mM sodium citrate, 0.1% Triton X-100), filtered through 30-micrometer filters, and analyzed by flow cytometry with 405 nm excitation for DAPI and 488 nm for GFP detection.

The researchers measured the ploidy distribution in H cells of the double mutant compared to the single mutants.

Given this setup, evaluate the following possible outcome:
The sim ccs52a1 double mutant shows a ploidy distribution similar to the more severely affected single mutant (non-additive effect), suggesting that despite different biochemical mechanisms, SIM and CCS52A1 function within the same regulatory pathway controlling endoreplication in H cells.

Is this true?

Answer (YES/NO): NO